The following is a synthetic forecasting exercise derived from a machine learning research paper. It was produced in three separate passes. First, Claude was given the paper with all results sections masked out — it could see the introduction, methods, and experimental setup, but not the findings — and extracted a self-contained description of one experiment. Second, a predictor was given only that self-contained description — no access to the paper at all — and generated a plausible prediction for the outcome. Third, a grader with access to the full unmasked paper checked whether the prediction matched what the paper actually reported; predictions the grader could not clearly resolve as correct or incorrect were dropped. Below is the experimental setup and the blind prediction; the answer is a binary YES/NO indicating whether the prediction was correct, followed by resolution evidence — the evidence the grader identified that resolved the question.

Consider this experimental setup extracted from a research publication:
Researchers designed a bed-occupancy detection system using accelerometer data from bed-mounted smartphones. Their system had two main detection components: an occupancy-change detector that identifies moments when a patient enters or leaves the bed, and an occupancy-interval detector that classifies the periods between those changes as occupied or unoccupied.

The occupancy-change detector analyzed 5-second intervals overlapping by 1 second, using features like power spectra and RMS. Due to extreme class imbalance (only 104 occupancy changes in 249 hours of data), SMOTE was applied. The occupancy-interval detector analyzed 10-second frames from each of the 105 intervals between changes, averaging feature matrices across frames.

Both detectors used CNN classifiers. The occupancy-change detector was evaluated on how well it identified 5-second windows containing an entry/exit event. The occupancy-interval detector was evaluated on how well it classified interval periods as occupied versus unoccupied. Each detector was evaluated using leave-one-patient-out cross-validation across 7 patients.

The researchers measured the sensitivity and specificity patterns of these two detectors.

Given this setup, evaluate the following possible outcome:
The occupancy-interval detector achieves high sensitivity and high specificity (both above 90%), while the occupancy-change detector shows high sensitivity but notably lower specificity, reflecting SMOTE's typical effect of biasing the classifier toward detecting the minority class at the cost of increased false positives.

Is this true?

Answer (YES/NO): NO